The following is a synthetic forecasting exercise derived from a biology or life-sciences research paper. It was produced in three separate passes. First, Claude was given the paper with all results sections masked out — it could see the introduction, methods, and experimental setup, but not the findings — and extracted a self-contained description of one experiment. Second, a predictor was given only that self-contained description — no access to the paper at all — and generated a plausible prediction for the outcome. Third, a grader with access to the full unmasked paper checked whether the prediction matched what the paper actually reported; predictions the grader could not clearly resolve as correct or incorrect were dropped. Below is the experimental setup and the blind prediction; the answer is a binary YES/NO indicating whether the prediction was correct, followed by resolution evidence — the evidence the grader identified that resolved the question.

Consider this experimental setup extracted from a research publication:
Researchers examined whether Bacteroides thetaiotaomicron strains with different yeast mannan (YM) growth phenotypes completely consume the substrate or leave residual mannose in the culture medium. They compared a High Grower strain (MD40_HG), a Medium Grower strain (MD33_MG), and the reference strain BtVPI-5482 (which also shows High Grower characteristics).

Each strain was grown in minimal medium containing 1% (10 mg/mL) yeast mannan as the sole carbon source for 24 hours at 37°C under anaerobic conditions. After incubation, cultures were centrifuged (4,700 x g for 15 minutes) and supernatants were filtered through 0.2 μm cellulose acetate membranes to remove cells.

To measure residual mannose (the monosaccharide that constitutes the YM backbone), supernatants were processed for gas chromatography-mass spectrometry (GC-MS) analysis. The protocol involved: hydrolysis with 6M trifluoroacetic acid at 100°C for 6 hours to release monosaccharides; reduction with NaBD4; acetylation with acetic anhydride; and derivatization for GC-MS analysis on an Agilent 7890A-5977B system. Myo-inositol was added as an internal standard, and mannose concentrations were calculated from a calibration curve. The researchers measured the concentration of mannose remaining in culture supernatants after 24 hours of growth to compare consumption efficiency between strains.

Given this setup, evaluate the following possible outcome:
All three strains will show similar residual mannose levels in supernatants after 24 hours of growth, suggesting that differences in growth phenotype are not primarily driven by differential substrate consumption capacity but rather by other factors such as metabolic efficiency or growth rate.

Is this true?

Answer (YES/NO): NO